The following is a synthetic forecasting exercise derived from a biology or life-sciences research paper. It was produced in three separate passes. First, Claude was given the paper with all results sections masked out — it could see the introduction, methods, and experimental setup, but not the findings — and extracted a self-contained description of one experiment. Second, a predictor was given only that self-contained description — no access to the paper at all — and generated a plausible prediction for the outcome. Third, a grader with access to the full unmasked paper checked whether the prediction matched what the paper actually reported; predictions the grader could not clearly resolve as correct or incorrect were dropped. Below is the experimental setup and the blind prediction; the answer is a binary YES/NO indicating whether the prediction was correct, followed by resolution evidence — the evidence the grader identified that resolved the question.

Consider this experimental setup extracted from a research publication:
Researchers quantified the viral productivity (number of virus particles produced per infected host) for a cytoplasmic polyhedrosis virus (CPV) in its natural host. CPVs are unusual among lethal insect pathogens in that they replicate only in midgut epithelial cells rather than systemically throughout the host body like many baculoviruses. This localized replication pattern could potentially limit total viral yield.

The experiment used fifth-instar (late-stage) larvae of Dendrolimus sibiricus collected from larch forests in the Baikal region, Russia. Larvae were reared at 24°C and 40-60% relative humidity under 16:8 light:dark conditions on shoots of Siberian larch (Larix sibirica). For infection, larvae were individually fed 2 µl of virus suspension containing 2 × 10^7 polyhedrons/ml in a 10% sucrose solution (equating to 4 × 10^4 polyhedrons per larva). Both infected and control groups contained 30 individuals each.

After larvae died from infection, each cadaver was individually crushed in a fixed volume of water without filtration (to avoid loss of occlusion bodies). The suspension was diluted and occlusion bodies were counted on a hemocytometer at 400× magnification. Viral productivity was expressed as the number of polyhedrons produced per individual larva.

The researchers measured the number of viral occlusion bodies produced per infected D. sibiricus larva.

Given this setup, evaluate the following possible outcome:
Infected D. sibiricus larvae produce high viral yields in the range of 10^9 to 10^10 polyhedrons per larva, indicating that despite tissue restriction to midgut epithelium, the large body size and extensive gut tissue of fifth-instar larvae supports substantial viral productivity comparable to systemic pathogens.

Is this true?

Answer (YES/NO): NO